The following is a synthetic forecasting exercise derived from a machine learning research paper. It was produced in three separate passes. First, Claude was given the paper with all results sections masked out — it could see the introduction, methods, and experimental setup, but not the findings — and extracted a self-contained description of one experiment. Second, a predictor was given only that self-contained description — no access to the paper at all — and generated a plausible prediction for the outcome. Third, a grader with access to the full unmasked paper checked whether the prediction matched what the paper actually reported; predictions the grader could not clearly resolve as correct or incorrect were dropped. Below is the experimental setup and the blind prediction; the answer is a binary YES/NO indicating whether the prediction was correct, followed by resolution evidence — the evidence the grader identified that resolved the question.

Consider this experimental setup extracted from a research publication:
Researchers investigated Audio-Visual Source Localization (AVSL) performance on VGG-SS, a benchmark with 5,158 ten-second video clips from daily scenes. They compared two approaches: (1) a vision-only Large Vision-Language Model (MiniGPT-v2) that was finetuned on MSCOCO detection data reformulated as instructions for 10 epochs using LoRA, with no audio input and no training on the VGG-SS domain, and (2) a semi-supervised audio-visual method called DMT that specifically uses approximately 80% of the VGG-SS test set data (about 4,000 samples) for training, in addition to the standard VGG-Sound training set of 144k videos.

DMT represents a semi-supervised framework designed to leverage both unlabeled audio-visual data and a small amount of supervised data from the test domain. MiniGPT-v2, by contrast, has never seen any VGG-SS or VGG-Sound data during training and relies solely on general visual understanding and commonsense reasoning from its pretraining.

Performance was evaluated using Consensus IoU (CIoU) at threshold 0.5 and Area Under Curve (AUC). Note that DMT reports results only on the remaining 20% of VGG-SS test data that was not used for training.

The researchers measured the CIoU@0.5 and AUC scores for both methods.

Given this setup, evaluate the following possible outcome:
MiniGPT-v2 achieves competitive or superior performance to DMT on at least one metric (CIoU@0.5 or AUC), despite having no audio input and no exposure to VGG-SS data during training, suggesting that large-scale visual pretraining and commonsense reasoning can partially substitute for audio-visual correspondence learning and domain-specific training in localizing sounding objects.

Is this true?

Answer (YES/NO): YES